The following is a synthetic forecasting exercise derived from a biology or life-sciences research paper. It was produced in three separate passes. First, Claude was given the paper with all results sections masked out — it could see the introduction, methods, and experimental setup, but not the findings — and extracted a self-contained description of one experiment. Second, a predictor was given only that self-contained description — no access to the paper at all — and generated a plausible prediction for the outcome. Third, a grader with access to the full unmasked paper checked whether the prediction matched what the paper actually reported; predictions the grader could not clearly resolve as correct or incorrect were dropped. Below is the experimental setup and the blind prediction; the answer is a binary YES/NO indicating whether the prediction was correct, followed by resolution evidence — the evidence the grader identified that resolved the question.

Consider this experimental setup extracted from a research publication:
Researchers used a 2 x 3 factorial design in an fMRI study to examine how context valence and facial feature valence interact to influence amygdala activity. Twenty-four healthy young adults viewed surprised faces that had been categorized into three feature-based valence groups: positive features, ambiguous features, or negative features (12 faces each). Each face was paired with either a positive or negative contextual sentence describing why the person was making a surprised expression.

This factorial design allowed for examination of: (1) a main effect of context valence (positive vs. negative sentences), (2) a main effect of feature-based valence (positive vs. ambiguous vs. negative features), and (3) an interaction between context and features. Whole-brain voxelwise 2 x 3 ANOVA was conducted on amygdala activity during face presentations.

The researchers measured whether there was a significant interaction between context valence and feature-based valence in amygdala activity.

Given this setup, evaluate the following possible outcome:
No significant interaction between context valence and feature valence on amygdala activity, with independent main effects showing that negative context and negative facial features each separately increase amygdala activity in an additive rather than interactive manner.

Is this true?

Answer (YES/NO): NO